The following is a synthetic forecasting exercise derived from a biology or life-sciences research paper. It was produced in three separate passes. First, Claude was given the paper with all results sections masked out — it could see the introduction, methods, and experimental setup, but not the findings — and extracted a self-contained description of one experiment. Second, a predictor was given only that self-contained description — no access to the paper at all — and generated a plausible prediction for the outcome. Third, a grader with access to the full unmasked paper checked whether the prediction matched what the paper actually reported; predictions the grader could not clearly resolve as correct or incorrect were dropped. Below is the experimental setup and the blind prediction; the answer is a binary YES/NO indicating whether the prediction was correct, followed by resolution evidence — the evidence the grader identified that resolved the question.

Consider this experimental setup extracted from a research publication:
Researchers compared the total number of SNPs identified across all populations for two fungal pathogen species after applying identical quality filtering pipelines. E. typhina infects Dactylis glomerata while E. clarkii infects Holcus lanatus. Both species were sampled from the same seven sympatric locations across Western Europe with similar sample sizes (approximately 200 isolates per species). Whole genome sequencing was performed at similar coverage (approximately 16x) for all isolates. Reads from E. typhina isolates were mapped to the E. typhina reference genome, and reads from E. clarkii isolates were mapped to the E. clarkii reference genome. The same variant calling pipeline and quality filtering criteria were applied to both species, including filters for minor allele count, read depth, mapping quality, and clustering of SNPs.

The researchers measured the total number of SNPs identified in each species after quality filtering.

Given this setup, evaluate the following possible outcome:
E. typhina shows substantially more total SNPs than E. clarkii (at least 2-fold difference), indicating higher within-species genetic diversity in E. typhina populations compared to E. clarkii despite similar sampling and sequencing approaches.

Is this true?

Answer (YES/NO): NO